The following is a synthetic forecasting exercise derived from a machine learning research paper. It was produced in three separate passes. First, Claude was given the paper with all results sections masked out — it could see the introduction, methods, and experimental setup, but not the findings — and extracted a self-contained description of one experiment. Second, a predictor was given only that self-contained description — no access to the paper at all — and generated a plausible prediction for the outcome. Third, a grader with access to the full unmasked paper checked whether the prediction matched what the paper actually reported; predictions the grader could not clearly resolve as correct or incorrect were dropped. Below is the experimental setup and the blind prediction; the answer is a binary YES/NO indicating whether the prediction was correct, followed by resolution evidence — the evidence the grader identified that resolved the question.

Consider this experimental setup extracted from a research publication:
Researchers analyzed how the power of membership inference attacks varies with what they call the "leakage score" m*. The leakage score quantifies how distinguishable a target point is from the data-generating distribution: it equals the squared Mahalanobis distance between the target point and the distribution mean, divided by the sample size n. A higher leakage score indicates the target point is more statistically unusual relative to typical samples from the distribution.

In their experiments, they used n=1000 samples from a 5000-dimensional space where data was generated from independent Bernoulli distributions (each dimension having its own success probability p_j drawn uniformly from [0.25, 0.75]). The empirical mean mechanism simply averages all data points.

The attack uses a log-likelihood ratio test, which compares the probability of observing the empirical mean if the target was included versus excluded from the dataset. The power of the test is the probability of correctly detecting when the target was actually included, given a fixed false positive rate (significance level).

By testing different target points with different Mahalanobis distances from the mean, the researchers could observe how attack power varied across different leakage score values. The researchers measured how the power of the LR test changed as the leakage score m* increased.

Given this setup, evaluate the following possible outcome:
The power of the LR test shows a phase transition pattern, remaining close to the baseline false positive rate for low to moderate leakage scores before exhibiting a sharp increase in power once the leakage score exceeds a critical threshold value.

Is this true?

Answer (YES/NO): NO